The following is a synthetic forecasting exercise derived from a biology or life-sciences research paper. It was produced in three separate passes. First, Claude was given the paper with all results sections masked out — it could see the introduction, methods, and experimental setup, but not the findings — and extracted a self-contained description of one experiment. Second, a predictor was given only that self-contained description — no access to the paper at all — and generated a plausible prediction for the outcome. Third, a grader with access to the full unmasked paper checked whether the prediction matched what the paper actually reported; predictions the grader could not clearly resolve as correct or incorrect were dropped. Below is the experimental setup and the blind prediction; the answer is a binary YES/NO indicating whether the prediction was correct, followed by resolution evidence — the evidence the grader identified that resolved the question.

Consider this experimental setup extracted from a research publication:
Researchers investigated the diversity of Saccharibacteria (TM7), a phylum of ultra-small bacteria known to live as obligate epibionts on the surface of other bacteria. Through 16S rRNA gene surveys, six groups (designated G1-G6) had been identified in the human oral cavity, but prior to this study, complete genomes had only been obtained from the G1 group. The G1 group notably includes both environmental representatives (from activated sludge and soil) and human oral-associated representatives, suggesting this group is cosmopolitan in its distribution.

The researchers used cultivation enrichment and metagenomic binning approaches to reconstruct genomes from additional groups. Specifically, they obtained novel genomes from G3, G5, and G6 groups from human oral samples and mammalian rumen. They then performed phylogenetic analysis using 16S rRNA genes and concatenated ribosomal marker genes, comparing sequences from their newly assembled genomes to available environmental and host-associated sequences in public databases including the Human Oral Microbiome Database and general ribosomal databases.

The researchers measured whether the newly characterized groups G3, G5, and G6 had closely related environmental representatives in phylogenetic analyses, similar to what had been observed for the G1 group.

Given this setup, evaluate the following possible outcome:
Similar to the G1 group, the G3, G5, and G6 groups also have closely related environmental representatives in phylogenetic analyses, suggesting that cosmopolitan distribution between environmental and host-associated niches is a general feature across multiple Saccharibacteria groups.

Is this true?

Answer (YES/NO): NO